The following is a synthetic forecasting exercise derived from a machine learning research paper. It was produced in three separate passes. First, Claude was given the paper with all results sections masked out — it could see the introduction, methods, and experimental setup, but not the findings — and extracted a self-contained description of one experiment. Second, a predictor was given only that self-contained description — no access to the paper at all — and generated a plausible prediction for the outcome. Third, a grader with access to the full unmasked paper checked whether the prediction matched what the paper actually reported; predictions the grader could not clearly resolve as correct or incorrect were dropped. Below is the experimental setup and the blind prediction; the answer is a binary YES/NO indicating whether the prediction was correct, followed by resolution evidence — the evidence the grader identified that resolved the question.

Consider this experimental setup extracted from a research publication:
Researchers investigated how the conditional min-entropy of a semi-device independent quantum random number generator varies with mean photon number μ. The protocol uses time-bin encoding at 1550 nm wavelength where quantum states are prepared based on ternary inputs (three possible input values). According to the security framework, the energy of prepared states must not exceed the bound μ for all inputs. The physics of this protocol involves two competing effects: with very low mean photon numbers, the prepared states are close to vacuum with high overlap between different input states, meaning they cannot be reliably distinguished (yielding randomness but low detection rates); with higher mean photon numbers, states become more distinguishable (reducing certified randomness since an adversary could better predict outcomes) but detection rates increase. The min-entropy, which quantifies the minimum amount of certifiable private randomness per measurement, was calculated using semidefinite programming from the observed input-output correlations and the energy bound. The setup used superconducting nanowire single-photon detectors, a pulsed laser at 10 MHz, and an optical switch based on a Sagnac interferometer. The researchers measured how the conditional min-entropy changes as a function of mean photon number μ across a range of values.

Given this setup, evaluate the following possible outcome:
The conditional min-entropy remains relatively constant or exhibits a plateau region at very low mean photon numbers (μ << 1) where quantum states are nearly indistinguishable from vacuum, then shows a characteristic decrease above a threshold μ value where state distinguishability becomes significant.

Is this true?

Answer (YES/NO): NO